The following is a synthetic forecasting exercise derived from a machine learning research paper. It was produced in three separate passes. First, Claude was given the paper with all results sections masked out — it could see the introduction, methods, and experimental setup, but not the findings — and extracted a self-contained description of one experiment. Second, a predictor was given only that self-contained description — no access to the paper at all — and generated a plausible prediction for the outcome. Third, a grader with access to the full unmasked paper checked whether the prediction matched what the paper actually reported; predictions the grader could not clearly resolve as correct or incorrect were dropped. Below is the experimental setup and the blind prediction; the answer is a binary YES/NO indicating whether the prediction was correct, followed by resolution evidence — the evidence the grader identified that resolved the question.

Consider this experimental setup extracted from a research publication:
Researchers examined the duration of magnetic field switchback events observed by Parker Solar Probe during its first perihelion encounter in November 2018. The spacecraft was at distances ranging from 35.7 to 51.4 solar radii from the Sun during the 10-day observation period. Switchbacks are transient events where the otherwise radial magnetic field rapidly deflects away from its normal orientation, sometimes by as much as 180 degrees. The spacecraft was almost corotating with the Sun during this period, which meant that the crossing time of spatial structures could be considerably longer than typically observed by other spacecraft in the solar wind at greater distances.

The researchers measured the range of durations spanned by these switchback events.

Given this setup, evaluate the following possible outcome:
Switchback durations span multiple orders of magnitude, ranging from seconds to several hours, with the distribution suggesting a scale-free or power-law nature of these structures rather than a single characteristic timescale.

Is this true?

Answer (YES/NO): YES